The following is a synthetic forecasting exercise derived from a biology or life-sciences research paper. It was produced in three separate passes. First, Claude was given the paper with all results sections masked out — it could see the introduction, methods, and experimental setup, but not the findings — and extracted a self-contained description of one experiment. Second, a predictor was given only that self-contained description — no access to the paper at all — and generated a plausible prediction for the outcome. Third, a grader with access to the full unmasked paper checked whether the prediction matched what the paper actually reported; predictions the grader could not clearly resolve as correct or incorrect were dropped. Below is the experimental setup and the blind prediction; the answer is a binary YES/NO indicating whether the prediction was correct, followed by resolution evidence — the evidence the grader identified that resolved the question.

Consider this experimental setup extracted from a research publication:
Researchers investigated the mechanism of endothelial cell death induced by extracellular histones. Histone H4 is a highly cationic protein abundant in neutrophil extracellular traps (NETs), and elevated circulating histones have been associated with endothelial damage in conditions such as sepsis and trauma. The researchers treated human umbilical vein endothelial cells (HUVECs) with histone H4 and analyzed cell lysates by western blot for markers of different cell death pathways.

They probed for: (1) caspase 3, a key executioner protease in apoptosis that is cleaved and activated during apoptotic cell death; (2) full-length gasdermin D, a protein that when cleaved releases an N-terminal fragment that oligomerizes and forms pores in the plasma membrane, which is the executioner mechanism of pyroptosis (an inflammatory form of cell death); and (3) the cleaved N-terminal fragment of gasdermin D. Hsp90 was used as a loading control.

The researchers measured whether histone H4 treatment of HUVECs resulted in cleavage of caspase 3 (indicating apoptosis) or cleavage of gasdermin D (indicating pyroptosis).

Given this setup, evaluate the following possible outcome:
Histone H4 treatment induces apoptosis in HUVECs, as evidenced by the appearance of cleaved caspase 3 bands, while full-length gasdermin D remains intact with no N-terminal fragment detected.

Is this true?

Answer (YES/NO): NO